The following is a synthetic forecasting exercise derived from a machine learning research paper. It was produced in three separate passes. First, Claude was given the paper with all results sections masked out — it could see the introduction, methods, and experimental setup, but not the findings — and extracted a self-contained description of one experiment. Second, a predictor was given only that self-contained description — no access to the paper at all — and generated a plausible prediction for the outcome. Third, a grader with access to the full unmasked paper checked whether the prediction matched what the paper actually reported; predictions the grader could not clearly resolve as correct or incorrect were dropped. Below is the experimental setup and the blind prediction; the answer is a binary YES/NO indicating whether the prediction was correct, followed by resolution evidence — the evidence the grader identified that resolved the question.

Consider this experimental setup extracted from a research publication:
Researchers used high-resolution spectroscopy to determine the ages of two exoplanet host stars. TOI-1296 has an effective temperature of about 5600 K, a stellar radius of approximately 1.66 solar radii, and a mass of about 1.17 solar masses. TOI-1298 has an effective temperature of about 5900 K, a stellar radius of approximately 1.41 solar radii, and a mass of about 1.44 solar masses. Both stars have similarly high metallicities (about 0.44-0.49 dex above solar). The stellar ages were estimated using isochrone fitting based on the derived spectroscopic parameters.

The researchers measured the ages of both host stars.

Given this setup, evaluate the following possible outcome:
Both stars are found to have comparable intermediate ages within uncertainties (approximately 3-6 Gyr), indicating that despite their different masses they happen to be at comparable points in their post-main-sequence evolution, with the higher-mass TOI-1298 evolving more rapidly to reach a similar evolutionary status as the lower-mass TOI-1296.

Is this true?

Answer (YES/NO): NO